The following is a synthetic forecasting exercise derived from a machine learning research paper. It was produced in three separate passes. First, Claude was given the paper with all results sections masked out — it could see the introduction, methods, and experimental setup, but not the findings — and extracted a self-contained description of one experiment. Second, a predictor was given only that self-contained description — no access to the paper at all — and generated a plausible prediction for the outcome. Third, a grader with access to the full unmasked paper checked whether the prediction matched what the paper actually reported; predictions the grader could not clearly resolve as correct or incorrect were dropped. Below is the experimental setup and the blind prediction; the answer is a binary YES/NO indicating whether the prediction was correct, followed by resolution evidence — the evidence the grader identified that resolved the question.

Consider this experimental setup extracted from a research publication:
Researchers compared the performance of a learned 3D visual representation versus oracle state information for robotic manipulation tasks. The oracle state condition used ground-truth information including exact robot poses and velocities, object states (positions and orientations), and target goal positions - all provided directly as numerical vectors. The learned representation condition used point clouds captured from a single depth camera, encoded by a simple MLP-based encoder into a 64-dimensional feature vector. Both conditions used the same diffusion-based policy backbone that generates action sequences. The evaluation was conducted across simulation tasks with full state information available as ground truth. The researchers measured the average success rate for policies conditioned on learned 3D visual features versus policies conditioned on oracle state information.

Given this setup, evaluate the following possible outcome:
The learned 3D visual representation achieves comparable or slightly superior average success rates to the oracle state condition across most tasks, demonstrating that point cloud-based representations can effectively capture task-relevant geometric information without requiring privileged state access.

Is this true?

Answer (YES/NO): YES